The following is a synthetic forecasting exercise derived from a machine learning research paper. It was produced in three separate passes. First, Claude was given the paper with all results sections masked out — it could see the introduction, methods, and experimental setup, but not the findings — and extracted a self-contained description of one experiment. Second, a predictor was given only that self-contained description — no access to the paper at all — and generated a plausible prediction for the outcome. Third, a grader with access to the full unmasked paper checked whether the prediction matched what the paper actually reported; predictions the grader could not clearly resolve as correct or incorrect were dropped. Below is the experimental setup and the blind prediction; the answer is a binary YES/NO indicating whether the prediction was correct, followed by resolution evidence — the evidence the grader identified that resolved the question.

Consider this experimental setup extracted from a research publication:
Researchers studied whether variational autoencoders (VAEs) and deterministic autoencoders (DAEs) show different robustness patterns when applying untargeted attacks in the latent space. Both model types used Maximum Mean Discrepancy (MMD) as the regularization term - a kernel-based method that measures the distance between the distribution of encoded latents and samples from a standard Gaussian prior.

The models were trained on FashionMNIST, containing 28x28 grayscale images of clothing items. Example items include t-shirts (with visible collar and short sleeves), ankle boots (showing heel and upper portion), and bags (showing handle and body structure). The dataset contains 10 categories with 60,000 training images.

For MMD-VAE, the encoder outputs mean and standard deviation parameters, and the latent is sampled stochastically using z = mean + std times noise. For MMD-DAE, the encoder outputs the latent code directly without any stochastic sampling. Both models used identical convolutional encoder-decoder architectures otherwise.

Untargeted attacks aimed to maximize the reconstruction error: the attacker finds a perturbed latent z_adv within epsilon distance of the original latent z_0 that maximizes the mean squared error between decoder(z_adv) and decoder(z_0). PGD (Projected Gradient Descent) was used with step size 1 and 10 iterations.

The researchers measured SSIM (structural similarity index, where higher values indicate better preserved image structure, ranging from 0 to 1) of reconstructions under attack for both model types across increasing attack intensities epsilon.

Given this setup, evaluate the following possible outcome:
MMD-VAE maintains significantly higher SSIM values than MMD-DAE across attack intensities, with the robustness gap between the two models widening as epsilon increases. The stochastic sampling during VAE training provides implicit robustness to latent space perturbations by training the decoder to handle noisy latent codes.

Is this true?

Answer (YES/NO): NO